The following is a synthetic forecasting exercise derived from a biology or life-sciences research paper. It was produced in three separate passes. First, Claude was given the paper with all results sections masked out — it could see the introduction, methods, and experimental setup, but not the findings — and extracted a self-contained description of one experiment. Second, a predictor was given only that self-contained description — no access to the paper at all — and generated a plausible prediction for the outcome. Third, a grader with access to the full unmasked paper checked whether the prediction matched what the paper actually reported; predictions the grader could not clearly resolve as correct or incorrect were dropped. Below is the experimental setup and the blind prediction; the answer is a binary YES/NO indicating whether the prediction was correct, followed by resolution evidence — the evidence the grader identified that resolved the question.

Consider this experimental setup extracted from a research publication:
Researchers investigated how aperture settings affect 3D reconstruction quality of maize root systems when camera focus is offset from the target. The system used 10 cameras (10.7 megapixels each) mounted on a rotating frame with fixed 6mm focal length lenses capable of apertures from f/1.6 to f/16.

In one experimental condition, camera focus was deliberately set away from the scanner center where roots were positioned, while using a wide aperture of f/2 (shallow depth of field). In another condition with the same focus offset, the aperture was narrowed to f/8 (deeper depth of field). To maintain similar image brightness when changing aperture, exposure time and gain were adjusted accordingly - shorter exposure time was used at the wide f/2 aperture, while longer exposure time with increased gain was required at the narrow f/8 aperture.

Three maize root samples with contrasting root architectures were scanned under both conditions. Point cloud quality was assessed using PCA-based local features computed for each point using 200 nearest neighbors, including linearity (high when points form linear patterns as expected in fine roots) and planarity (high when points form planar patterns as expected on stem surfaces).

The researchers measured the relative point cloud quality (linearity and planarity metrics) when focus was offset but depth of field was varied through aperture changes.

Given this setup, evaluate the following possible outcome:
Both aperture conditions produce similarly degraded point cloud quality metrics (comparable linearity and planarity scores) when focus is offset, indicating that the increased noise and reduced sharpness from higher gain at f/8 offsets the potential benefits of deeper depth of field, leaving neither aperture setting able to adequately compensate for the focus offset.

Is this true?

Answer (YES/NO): NO